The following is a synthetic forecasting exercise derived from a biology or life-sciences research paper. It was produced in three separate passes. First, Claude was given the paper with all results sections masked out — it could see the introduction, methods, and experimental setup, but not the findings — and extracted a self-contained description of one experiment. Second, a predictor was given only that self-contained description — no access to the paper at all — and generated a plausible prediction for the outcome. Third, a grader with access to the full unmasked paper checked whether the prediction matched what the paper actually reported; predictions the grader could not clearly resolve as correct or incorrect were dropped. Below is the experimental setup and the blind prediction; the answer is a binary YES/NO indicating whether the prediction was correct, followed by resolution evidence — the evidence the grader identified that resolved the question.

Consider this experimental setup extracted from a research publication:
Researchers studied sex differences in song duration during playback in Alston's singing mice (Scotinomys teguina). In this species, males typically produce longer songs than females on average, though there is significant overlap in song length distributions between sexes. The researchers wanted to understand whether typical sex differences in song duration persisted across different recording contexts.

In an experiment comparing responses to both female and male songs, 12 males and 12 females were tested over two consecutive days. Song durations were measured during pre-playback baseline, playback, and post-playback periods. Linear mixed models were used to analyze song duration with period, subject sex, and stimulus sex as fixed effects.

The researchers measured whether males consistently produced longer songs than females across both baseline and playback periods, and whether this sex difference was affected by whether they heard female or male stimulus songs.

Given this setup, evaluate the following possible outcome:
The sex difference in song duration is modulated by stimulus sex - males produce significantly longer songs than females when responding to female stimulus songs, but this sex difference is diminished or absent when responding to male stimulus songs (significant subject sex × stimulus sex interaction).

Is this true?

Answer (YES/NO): NO